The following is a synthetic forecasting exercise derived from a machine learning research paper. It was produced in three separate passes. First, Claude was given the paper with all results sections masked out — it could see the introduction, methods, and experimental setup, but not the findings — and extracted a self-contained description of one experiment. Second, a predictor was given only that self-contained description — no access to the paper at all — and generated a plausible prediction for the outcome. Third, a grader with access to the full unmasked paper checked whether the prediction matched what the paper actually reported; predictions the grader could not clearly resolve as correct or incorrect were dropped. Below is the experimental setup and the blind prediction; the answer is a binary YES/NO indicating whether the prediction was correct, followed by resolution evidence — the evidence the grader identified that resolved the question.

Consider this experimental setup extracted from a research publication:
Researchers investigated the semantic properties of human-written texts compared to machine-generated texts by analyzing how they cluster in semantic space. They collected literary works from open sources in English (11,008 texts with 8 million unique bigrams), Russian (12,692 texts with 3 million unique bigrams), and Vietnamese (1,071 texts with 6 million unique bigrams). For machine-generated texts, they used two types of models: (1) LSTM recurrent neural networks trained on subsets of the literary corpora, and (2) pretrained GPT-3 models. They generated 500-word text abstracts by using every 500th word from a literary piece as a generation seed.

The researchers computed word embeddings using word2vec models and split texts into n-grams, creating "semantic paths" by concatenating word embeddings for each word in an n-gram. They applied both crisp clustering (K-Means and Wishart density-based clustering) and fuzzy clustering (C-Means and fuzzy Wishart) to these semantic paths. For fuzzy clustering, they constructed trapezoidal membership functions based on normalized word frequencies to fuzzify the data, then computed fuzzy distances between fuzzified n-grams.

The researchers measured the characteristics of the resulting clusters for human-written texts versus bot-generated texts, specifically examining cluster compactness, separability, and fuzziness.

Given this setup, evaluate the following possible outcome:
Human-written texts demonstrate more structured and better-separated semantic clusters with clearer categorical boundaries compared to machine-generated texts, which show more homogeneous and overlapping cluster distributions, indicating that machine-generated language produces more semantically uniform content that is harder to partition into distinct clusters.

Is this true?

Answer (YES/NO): NO